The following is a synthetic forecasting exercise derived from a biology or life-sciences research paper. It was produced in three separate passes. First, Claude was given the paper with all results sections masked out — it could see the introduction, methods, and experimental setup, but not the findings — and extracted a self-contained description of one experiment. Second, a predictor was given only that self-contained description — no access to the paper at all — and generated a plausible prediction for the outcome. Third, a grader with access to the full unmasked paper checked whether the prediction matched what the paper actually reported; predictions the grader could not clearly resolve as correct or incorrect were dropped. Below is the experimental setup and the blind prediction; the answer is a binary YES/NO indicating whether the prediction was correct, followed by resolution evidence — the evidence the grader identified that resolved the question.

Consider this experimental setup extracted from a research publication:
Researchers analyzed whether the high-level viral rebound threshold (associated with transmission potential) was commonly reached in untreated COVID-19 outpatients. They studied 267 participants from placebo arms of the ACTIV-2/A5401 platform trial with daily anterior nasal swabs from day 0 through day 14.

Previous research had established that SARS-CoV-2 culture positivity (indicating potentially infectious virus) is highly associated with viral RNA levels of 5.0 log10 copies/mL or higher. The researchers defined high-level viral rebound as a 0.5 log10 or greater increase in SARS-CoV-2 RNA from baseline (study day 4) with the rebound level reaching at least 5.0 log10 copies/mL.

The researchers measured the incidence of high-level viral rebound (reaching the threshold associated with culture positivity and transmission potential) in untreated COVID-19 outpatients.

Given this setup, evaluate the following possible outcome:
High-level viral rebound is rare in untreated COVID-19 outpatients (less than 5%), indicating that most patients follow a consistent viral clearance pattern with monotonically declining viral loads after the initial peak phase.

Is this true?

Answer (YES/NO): NO